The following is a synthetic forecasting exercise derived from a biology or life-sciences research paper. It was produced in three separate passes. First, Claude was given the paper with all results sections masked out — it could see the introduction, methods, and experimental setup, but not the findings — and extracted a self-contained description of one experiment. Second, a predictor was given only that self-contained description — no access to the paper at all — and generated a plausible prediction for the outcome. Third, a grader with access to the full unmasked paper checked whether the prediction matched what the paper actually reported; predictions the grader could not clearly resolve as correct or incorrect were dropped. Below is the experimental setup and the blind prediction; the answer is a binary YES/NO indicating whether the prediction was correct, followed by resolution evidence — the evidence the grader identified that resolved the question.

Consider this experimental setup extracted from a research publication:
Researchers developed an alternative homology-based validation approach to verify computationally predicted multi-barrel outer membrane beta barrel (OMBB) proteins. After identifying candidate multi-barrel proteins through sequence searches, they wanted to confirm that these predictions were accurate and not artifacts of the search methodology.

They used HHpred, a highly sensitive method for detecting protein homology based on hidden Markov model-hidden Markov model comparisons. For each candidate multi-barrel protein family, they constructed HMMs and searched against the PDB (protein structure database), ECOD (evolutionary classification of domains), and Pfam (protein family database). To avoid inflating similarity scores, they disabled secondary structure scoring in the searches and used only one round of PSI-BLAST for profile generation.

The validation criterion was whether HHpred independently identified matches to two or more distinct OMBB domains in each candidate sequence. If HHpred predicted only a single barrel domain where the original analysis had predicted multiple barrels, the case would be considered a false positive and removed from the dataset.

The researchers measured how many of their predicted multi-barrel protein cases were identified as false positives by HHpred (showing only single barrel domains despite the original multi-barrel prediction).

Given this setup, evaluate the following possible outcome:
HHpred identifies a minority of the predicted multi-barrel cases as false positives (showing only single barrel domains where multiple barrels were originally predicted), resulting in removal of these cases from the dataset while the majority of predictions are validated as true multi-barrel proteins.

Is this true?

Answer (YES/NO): YES